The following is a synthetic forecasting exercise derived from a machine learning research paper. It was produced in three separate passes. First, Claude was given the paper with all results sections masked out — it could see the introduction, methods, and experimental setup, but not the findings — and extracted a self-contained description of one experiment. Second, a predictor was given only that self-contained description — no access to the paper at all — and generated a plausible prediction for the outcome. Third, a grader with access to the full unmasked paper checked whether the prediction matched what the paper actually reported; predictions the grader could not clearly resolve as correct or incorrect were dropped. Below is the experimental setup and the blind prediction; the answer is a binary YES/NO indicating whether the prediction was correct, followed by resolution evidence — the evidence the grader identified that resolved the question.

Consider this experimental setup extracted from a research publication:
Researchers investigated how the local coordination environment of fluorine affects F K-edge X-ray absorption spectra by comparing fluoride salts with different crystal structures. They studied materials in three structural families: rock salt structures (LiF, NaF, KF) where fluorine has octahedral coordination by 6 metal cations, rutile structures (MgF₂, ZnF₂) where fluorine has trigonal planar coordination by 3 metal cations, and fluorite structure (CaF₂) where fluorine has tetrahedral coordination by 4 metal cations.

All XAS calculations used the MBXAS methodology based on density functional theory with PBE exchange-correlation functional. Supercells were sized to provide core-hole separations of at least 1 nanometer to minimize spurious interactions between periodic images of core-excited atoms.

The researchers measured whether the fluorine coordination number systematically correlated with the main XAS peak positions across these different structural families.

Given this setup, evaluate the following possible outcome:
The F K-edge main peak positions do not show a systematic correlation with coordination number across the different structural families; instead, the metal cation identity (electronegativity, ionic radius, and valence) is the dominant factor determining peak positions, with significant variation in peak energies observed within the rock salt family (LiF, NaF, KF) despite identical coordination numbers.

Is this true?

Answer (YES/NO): YES